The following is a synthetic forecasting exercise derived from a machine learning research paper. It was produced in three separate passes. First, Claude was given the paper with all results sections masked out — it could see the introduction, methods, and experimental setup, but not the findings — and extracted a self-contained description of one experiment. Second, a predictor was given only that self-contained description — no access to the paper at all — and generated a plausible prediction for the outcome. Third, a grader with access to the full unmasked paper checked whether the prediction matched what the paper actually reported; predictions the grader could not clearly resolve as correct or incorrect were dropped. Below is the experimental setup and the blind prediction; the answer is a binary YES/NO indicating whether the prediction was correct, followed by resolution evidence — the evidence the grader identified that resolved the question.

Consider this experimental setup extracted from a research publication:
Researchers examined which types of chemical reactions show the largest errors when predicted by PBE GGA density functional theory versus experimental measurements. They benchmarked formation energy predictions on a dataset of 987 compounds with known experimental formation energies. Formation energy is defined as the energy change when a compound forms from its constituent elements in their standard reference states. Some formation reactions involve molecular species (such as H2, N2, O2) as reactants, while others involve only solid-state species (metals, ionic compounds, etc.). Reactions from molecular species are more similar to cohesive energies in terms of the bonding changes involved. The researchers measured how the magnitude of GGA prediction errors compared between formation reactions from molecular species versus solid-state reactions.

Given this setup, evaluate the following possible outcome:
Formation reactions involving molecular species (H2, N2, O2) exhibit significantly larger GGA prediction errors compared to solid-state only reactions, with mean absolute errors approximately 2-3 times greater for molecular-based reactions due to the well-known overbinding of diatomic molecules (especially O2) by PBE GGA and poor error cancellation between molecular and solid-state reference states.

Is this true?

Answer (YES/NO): NO